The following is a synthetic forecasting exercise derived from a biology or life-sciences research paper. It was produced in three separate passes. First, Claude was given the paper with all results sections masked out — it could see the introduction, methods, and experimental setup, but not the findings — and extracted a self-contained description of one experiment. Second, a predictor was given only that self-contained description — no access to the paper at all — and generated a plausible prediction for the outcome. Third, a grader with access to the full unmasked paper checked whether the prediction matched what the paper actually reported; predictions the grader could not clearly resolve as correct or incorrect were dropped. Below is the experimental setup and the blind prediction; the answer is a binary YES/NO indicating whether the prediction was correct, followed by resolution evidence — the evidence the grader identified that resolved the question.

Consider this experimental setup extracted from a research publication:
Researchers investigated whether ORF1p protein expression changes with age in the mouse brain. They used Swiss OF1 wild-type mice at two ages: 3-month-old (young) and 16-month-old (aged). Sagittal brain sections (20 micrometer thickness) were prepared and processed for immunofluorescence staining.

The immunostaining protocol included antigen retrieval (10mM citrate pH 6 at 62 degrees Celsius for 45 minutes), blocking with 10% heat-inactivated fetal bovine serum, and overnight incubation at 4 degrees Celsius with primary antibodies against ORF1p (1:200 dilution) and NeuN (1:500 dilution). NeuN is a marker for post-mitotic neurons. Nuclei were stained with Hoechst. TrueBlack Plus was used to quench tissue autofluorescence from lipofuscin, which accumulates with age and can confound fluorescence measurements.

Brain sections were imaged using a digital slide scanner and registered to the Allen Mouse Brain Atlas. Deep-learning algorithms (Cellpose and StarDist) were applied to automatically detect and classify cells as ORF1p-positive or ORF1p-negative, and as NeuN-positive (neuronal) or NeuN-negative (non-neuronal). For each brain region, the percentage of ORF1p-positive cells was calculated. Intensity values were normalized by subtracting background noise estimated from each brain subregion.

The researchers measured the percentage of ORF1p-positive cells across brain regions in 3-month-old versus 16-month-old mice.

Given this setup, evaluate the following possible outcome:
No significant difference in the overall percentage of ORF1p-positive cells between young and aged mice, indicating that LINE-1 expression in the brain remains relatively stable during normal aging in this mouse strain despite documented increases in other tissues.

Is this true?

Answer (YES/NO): NO